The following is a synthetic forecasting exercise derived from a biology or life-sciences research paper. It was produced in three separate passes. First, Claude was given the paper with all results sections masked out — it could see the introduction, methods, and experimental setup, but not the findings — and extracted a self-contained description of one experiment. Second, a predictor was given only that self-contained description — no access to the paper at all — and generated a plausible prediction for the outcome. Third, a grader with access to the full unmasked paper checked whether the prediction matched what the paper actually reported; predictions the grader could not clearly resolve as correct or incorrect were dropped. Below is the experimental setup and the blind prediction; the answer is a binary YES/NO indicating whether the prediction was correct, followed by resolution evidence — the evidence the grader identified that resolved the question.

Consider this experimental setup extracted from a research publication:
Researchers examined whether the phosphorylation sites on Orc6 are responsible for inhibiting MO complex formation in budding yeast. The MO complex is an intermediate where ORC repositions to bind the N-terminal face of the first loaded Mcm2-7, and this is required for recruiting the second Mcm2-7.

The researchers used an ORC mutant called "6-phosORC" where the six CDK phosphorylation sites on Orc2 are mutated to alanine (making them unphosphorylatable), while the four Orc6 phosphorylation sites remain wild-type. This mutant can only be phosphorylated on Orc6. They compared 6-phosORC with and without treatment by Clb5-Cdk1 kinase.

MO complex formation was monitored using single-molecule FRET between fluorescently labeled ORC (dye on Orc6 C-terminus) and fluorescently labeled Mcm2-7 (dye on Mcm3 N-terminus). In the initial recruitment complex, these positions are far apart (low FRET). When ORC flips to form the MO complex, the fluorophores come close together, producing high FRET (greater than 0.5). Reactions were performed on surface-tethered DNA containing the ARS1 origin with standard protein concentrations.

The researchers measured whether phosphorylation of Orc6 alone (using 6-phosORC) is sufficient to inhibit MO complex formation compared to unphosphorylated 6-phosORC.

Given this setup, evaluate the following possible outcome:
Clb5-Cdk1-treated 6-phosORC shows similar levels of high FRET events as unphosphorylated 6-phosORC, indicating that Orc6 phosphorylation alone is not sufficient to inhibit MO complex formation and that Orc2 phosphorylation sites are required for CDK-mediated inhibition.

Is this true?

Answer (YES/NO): NO